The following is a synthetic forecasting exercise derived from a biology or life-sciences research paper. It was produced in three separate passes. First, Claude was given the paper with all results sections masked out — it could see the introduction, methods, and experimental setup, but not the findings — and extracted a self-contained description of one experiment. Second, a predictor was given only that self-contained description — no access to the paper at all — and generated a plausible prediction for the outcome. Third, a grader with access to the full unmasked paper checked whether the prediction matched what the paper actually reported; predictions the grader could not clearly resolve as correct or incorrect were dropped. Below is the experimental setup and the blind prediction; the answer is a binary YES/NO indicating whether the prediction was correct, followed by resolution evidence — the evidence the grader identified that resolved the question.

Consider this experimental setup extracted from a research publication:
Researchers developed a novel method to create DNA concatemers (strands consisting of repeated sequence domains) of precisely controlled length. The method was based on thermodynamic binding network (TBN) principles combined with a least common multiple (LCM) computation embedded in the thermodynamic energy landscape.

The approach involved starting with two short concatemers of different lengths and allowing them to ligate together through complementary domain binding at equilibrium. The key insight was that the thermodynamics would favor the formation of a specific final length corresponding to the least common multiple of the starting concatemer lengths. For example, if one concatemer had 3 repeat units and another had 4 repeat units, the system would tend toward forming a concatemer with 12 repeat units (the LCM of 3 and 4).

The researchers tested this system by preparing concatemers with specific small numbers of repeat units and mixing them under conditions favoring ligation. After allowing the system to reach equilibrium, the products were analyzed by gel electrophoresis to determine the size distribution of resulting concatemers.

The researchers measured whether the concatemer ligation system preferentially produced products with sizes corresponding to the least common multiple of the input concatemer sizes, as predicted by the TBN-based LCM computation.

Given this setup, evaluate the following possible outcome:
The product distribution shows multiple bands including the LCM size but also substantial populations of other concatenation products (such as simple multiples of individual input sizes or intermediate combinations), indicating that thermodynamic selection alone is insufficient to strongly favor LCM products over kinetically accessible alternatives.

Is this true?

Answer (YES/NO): NO